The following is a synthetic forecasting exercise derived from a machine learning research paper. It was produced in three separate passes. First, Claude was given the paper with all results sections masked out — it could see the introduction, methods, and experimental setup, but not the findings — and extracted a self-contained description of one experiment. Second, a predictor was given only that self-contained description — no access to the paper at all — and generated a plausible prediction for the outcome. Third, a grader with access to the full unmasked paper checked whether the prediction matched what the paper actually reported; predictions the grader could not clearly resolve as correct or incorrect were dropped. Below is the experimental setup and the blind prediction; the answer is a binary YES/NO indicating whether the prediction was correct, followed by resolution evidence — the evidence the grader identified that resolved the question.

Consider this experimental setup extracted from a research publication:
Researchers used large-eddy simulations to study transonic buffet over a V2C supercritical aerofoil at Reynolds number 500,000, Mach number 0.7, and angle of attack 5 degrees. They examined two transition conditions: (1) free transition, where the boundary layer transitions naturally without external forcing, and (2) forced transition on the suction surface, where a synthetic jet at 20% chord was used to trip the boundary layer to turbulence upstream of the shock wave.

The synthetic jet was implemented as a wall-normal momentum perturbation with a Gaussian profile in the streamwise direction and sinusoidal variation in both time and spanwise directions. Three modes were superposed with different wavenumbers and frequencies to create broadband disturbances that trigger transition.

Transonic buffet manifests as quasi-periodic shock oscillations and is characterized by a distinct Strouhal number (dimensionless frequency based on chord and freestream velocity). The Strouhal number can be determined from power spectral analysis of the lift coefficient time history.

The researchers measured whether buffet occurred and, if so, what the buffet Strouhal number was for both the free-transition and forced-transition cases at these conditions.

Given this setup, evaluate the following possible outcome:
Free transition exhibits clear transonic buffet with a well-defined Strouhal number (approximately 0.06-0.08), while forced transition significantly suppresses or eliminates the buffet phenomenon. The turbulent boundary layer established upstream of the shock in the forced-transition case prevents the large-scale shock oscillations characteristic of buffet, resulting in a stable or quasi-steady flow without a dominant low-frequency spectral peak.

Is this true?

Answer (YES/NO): NO